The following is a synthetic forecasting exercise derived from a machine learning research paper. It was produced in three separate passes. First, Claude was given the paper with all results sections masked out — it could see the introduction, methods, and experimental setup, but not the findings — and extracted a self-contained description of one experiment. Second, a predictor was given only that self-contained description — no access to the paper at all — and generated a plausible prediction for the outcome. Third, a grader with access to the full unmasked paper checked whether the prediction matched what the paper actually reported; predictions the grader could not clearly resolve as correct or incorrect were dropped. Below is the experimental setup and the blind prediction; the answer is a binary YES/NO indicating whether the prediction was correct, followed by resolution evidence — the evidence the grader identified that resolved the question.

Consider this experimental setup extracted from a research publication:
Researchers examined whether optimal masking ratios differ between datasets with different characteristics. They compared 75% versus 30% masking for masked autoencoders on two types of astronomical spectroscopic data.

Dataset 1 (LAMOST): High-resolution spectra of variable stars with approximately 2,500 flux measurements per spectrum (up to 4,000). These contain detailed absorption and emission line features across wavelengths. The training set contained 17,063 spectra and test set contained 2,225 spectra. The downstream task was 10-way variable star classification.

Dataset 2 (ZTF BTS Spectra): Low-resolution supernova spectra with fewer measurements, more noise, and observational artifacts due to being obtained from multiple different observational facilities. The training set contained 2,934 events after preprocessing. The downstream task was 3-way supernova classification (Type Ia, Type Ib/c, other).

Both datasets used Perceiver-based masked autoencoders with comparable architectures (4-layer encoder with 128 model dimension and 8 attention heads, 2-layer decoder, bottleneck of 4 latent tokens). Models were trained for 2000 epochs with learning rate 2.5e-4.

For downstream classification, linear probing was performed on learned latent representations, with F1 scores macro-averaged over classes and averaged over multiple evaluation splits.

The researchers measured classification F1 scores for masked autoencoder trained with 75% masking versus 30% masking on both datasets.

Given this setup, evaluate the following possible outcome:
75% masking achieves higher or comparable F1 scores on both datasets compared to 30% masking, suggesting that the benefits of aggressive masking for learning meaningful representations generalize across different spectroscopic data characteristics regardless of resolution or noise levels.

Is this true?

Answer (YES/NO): YES